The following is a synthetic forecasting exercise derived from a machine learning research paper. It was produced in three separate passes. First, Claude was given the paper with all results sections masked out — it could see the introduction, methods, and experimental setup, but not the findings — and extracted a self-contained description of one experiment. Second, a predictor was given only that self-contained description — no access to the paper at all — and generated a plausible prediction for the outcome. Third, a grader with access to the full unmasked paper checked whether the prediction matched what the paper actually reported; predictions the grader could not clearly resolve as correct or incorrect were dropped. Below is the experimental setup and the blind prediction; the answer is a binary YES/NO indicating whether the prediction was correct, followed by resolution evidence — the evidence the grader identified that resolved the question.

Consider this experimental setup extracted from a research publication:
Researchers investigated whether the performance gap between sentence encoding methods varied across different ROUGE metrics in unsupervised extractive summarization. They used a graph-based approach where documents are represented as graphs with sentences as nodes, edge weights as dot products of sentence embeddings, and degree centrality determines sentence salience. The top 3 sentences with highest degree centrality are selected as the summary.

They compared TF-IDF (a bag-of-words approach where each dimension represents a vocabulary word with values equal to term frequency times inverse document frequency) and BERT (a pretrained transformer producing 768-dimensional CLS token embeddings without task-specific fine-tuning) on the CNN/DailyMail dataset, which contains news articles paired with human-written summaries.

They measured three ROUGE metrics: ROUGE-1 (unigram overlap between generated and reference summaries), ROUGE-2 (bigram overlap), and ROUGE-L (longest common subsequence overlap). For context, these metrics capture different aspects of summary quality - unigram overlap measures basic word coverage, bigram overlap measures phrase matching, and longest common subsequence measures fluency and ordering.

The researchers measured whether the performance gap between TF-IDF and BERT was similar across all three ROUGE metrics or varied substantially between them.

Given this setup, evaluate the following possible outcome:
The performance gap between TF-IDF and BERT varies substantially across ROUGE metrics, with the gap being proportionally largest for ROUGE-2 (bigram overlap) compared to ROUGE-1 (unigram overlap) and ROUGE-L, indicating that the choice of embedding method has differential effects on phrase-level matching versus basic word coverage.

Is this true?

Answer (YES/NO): YES